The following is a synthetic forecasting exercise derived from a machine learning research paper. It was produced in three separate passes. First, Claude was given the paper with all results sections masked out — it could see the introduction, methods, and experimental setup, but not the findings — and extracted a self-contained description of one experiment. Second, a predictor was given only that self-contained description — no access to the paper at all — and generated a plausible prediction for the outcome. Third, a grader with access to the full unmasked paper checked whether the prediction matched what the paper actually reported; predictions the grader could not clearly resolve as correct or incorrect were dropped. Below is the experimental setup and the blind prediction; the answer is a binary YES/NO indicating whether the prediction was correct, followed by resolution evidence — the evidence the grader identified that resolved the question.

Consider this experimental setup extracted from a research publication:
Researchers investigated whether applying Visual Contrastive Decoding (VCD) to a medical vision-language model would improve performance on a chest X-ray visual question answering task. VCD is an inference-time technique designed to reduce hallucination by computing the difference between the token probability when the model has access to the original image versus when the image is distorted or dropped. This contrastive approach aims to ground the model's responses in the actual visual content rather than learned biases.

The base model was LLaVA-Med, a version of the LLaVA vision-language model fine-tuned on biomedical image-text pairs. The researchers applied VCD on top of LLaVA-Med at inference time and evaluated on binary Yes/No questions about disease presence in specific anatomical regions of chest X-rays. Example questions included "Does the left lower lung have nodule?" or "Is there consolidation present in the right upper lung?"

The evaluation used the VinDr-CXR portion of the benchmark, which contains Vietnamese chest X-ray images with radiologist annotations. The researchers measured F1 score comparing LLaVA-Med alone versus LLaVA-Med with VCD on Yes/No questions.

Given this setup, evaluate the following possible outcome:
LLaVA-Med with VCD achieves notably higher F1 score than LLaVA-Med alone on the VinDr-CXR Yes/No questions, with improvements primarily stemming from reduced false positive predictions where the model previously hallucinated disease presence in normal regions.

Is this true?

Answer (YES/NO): NO